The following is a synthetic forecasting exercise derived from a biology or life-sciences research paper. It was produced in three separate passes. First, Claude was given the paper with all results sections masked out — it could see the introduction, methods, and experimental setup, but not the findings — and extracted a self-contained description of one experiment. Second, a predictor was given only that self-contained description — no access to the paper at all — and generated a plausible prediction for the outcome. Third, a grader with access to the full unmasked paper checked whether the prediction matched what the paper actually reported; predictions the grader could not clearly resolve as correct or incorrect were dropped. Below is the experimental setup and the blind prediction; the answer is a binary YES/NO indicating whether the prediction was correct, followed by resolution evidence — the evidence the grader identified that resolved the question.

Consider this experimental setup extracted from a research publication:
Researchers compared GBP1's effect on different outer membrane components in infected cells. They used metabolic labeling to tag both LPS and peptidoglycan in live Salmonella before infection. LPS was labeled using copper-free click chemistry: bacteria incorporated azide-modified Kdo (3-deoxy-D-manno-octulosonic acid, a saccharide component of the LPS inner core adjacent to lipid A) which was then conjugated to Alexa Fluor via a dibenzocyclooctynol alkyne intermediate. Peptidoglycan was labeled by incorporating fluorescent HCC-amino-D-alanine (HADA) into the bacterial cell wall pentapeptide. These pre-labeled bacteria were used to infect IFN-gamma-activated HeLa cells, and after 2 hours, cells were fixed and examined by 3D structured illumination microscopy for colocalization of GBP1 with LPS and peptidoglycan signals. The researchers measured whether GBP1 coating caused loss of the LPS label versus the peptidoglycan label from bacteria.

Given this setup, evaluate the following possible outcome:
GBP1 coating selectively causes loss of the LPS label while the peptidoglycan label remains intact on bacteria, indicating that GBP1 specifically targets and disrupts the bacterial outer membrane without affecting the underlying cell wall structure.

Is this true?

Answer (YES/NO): YES